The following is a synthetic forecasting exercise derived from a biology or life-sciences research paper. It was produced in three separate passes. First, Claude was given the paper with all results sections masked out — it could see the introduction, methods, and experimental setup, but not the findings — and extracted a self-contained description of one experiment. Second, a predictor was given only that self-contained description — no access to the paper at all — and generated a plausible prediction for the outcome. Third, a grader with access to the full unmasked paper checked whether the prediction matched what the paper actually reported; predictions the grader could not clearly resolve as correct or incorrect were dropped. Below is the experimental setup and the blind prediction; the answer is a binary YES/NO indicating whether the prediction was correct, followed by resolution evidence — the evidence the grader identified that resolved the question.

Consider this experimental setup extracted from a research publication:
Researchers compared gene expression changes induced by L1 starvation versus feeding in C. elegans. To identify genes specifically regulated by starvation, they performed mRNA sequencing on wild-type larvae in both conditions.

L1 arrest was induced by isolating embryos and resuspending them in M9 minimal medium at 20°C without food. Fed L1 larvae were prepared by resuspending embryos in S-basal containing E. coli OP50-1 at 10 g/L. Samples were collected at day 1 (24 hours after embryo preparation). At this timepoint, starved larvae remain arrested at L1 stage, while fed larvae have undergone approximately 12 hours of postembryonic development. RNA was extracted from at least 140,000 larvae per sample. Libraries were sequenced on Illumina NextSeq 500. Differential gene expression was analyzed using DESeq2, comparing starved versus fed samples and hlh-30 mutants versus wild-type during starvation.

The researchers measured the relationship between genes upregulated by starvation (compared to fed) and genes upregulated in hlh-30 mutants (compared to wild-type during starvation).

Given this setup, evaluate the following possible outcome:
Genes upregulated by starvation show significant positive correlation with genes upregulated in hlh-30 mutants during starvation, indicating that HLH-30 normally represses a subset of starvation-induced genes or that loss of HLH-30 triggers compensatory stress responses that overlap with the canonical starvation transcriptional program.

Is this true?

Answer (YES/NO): NO